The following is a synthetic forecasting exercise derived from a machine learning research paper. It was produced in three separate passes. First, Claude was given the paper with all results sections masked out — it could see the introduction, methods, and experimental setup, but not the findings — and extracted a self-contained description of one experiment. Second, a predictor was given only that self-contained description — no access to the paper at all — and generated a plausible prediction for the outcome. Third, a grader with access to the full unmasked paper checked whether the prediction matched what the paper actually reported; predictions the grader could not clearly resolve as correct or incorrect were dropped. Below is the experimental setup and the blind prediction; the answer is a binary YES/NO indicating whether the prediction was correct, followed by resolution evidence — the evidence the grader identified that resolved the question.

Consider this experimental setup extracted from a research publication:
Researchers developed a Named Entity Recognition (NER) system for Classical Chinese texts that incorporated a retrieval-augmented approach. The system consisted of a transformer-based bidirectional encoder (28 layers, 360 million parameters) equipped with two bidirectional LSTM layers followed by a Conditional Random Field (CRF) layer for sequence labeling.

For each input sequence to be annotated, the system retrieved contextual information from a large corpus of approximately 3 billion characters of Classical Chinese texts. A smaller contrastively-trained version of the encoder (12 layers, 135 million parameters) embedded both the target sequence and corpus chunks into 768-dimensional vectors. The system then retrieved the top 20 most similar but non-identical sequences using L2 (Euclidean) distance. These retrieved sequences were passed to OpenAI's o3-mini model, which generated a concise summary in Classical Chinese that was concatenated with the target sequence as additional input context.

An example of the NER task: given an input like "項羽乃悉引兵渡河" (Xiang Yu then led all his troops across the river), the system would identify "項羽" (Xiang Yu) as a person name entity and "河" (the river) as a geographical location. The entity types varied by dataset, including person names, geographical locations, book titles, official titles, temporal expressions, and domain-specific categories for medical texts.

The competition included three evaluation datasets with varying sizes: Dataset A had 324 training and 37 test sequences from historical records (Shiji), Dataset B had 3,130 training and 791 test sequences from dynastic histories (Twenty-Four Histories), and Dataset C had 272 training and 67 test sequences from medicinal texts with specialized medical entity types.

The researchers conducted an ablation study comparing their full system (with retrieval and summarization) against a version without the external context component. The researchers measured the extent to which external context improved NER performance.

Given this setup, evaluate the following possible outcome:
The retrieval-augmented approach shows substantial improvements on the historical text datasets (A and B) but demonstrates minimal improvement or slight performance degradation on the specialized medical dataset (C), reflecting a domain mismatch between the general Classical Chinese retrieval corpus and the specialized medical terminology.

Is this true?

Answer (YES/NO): NO